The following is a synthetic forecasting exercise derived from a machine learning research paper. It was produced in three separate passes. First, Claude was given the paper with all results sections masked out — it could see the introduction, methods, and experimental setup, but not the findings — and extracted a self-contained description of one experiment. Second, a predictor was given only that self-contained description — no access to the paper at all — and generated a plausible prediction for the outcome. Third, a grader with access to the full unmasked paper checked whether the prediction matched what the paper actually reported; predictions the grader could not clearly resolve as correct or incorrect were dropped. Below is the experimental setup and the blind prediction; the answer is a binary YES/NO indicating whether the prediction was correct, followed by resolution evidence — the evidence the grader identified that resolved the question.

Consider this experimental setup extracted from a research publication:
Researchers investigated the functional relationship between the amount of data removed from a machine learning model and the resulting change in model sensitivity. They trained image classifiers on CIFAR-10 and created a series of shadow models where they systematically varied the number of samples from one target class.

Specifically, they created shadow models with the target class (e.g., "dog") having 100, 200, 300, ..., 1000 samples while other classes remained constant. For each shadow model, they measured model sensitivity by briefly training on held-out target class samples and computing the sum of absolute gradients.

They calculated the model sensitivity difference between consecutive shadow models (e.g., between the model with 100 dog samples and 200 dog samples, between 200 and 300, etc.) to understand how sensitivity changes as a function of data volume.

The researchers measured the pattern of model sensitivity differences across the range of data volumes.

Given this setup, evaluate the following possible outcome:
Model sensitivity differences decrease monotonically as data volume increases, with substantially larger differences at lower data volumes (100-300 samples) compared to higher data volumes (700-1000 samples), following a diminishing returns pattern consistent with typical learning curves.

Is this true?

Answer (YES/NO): NO